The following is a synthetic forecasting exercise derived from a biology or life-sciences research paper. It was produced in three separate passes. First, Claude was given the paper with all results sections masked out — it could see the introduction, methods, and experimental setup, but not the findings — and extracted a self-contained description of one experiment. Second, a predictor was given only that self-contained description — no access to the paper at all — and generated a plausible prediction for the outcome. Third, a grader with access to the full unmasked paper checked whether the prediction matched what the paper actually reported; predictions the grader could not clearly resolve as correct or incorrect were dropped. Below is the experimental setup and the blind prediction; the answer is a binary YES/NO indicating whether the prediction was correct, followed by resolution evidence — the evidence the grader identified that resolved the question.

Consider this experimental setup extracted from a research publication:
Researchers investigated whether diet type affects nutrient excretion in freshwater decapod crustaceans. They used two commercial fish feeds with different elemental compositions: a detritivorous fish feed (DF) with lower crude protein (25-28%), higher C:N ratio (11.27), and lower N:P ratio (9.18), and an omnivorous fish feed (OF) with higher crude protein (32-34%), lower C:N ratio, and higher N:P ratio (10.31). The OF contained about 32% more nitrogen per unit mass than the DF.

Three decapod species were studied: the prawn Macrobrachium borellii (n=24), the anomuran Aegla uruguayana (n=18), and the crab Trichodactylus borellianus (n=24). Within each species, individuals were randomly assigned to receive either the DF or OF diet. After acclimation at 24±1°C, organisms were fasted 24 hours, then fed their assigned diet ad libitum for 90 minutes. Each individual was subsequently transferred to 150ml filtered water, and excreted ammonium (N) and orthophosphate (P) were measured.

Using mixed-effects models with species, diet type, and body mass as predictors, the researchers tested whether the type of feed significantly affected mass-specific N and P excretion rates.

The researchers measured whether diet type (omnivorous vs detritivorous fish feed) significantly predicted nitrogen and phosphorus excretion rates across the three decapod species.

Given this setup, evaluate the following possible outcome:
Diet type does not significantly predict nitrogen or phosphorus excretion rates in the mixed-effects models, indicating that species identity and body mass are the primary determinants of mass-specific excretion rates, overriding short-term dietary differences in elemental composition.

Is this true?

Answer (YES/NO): YES